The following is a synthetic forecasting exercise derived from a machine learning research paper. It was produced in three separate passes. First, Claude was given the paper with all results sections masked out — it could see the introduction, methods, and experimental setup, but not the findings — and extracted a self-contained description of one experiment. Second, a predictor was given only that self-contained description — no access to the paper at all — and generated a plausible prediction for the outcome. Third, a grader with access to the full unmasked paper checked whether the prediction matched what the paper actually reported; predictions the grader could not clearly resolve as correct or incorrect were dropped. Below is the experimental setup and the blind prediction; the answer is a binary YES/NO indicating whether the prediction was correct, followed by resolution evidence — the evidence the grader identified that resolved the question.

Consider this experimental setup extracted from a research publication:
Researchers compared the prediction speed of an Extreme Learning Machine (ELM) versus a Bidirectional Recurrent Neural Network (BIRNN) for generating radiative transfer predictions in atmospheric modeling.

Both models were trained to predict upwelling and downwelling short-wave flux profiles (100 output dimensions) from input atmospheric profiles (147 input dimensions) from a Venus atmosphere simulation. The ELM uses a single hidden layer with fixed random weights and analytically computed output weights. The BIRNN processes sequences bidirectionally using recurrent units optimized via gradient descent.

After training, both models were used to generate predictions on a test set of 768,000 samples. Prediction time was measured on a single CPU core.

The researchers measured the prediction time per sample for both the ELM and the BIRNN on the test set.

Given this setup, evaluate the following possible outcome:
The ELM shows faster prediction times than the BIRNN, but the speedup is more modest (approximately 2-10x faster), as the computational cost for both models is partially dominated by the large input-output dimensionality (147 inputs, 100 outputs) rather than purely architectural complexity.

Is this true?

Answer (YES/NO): NO